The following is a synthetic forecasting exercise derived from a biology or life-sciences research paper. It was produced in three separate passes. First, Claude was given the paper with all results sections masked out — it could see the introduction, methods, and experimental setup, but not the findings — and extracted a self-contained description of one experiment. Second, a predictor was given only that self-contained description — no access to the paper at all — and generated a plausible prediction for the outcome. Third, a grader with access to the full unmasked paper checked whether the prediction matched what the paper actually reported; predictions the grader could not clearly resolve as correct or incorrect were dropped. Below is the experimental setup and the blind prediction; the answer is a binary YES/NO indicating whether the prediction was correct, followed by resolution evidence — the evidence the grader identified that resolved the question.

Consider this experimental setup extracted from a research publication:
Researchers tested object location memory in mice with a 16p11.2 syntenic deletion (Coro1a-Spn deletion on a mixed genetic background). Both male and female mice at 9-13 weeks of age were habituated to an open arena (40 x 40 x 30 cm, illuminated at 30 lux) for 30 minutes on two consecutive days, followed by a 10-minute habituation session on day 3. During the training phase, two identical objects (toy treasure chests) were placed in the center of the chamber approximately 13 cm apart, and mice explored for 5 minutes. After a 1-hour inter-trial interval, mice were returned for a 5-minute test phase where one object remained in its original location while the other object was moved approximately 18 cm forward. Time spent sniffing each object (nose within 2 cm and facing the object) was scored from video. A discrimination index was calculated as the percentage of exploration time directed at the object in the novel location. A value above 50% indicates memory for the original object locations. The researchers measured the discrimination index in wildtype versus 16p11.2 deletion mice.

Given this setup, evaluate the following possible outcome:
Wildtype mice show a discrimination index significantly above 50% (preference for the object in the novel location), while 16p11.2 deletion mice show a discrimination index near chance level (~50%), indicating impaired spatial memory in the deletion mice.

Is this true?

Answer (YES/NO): NO